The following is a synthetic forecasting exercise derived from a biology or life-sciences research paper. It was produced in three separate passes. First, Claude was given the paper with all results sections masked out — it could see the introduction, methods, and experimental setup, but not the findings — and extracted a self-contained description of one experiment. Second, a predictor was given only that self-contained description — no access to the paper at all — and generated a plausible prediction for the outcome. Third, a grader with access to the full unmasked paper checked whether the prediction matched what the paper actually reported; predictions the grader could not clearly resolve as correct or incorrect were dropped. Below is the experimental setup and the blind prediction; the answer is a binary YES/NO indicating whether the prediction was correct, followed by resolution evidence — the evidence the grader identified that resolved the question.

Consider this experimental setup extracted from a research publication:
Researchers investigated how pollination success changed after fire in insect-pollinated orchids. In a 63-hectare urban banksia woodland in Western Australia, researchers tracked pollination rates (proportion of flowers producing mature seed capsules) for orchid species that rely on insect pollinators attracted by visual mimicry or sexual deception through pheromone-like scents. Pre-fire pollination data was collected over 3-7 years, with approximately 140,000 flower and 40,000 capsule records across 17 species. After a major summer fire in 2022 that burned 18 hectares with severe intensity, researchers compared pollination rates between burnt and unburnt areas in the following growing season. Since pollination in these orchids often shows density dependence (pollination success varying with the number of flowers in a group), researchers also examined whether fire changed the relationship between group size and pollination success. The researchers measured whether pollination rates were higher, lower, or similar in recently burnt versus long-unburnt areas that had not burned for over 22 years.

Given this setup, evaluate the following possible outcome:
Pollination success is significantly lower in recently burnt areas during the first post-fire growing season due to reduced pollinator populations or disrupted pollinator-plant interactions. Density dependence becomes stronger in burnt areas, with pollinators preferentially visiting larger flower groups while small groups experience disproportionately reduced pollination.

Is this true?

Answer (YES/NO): NO